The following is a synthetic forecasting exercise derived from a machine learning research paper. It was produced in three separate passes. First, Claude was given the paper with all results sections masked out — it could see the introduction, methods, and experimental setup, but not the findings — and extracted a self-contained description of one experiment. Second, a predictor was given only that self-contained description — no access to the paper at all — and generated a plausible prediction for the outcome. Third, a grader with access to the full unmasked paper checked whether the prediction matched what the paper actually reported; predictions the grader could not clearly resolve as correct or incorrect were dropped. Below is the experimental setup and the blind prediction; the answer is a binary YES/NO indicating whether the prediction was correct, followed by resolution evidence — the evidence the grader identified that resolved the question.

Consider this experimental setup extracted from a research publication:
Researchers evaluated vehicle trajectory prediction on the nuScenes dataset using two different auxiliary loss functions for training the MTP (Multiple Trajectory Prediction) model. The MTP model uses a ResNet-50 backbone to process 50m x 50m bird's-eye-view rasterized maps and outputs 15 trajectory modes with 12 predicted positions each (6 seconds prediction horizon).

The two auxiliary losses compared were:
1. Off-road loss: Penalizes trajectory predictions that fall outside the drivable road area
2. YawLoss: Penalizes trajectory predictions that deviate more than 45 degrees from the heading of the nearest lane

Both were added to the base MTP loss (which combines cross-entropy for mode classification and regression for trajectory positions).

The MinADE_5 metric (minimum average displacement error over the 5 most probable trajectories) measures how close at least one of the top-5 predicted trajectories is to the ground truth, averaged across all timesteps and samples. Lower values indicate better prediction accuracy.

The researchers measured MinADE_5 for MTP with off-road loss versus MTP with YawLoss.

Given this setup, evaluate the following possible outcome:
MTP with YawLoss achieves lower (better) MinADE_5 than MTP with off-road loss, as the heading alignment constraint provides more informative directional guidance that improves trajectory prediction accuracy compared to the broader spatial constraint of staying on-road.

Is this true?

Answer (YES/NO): NO